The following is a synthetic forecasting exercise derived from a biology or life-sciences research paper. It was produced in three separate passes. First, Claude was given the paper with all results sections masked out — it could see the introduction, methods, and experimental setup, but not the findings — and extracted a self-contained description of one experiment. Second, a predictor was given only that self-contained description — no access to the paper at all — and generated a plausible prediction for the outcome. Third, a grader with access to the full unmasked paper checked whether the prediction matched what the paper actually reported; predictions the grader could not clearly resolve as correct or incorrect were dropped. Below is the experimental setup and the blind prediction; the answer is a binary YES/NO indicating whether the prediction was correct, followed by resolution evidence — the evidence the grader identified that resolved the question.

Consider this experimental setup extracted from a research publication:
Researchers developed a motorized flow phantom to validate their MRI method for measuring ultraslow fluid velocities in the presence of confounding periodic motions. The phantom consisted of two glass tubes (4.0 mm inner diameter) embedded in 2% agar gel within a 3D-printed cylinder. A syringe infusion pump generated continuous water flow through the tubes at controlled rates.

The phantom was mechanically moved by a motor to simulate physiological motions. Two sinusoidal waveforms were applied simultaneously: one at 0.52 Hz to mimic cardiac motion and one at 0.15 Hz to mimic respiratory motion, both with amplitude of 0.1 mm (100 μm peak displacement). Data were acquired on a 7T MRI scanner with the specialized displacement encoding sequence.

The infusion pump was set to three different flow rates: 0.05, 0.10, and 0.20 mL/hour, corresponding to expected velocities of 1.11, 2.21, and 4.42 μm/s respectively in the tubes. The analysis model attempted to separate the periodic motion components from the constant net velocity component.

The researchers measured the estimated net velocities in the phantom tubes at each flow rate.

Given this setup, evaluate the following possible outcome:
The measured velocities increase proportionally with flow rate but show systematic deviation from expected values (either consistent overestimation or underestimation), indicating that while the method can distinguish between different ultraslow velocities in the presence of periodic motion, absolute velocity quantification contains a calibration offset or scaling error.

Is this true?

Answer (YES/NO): NO